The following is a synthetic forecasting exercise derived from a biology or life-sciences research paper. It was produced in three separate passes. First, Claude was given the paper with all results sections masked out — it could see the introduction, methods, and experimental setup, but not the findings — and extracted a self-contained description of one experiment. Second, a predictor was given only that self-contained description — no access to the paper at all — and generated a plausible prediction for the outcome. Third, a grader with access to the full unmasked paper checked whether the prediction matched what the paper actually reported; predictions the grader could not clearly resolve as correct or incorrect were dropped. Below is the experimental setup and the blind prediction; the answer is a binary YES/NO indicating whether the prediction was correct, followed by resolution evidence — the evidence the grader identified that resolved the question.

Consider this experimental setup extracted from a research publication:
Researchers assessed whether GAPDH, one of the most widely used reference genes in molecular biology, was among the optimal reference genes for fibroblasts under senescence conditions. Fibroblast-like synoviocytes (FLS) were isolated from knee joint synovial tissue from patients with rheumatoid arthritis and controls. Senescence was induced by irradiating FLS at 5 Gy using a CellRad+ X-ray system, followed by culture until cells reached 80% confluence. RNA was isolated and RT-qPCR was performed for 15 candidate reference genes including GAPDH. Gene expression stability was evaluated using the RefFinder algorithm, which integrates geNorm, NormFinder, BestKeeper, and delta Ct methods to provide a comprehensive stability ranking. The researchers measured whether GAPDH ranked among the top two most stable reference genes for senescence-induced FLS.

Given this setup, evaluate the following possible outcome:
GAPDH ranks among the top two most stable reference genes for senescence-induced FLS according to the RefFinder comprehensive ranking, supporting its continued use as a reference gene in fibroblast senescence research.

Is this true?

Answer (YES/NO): YES